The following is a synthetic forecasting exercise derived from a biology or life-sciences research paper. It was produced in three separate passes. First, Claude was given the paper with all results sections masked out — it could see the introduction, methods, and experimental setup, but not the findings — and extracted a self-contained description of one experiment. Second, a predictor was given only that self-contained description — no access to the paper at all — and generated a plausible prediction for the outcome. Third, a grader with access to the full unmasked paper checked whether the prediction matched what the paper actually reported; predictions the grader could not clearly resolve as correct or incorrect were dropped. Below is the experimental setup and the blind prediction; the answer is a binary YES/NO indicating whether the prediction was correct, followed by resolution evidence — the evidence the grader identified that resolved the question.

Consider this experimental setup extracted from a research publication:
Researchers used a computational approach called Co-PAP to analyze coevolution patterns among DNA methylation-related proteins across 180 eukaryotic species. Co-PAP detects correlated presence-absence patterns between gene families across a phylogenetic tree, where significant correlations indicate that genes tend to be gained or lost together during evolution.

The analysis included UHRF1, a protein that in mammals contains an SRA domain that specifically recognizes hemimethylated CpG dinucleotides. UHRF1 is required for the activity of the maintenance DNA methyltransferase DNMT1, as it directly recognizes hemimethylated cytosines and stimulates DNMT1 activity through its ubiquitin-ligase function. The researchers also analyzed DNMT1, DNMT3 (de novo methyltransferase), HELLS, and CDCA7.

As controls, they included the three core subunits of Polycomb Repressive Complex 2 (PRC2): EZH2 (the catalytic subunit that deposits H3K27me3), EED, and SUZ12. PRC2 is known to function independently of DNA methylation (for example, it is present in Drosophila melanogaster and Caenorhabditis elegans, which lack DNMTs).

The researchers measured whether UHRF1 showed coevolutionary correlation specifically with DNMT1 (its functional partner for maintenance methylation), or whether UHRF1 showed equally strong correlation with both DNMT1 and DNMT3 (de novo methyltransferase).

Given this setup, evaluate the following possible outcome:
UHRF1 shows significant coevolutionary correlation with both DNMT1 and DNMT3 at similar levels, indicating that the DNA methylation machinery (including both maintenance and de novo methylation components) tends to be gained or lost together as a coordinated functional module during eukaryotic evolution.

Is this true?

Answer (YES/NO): NO